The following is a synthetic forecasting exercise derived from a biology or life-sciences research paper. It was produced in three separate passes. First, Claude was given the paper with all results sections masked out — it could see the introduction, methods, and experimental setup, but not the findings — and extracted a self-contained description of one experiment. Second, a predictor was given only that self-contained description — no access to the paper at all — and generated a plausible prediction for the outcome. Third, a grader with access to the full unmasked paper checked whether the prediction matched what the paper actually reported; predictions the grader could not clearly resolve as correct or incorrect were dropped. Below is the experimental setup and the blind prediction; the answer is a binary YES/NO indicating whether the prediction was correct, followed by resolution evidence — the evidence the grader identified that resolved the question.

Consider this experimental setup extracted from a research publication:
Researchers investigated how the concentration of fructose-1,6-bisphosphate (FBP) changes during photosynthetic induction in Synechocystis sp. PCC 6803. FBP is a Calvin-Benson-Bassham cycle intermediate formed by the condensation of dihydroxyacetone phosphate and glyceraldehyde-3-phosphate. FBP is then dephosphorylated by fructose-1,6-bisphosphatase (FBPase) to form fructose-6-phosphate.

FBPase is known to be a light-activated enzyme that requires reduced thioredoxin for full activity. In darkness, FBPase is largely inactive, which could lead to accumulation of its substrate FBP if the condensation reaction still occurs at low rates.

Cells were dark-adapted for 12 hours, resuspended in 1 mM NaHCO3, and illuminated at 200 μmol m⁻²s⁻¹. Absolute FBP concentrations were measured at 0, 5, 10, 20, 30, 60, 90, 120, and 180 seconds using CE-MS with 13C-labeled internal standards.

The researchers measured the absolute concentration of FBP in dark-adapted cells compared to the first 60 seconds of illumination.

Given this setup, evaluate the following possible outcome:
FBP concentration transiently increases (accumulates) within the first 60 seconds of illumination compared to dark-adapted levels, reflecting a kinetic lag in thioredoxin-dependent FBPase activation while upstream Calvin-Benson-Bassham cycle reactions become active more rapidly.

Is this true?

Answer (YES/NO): YES